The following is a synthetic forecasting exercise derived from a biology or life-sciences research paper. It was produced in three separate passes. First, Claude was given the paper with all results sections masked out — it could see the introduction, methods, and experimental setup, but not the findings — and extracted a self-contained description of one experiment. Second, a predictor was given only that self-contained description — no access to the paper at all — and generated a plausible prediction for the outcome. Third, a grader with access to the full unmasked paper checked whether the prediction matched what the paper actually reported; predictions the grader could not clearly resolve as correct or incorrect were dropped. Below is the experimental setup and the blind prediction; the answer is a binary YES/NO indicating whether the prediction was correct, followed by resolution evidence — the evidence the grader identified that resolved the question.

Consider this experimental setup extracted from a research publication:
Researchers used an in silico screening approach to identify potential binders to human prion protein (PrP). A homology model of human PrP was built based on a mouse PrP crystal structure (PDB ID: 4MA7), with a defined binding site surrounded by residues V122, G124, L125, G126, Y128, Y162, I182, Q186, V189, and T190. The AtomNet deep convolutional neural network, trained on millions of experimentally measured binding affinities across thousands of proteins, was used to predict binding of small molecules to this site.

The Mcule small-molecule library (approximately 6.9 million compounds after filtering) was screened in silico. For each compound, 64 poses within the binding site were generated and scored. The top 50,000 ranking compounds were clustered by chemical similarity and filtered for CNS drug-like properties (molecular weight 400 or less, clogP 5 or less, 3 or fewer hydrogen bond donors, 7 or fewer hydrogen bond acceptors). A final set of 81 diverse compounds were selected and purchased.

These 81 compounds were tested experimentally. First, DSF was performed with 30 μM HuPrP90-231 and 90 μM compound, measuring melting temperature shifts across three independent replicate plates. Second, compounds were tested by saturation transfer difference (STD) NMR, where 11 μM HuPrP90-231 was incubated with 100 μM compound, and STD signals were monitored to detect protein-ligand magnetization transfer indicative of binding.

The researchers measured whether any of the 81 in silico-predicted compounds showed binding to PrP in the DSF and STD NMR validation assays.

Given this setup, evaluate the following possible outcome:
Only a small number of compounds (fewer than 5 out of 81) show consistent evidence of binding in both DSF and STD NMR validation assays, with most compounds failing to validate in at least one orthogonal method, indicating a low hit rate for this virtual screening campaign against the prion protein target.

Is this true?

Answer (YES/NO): NO